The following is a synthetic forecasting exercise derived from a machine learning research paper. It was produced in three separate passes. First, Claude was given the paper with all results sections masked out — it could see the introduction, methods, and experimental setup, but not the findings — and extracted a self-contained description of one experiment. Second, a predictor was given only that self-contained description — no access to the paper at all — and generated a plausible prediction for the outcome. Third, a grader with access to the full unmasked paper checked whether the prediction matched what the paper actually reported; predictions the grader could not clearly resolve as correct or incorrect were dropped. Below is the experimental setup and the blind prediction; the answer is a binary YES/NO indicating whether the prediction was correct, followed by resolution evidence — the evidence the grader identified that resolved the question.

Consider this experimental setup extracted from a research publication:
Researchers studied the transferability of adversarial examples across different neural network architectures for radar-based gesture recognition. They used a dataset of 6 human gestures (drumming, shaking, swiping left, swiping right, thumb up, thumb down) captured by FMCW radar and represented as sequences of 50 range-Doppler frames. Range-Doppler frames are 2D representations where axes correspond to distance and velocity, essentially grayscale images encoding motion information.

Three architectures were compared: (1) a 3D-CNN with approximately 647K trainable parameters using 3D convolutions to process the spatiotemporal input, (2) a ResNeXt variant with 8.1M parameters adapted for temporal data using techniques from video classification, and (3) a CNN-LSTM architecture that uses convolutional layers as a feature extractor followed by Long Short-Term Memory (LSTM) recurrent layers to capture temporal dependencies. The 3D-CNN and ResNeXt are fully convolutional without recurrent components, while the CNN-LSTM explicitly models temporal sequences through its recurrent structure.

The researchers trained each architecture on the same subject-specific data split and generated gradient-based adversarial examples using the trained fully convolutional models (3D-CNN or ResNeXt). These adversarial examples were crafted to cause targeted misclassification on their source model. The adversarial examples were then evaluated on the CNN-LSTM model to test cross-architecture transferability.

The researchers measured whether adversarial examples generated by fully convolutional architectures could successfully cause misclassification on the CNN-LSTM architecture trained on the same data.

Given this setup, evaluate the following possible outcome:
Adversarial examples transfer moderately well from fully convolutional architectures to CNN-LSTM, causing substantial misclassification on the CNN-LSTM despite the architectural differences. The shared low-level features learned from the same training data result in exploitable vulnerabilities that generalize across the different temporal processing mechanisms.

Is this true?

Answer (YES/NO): YES